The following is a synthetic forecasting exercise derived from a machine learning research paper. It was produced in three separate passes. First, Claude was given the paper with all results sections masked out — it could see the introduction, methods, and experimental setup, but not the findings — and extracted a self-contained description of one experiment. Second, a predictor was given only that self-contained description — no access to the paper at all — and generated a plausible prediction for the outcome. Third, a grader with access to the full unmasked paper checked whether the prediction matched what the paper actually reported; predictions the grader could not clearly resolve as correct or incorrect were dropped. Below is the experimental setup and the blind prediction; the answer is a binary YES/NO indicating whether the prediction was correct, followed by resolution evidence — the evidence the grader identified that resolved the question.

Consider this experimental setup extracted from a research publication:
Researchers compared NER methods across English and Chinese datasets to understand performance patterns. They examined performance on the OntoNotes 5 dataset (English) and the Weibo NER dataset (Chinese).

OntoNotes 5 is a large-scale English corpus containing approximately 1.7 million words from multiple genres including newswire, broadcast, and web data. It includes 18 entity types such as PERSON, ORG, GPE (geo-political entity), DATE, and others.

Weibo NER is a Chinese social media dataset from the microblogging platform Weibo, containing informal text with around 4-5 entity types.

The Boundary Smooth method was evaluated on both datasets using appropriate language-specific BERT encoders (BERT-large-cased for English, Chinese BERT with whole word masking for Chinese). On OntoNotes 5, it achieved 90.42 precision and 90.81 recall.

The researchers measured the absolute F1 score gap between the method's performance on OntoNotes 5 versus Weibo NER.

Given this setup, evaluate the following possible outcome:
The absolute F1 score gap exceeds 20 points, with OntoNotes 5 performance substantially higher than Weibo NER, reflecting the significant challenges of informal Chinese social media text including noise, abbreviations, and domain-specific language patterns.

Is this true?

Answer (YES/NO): NO